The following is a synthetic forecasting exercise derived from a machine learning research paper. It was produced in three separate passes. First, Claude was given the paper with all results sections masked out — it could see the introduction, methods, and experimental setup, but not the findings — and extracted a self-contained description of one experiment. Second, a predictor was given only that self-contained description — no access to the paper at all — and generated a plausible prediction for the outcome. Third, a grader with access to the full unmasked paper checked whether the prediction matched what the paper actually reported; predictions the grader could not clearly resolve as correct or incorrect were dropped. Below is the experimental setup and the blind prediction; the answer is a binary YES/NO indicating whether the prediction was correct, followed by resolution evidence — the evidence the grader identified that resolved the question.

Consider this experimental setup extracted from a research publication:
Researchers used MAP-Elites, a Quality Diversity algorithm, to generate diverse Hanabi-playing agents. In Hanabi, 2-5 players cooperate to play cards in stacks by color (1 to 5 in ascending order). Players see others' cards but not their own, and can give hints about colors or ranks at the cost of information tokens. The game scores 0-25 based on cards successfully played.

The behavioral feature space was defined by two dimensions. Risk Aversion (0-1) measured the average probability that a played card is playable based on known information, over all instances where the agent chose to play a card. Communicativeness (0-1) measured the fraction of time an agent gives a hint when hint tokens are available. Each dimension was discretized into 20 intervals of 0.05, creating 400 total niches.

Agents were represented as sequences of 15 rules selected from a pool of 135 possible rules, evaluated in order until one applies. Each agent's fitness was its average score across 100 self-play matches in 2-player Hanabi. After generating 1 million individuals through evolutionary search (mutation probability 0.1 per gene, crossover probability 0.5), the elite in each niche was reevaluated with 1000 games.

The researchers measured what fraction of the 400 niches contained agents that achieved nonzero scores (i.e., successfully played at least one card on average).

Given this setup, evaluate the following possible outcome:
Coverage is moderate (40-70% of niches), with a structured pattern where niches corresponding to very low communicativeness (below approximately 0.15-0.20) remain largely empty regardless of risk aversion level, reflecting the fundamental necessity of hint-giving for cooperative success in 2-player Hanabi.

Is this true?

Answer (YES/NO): NO